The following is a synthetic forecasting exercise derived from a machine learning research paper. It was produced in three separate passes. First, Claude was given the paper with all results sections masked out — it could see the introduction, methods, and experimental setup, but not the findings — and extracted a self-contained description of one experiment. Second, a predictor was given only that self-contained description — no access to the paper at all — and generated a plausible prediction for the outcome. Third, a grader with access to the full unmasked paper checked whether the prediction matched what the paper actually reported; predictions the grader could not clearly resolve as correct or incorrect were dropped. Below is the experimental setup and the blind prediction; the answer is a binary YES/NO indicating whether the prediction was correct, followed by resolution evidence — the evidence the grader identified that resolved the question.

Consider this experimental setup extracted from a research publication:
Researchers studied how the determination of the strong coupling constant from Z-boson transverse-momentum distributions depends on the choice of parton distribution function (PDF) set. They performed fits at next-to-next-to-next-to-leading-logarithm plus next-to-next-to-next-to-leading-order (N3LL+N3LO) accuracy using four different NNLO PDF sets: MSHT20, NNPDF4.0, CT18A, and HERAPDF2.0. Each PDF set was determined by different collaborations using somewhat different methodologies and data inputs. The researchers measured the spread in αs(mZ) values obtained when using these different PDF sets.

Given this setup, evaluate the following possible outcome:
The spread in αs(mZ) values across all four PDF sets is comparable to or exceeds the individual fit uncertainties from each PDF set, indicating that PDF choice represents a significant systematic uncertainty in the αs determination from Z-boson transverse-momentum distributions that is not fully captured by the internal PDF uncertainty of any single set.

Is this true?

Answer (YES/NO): YES